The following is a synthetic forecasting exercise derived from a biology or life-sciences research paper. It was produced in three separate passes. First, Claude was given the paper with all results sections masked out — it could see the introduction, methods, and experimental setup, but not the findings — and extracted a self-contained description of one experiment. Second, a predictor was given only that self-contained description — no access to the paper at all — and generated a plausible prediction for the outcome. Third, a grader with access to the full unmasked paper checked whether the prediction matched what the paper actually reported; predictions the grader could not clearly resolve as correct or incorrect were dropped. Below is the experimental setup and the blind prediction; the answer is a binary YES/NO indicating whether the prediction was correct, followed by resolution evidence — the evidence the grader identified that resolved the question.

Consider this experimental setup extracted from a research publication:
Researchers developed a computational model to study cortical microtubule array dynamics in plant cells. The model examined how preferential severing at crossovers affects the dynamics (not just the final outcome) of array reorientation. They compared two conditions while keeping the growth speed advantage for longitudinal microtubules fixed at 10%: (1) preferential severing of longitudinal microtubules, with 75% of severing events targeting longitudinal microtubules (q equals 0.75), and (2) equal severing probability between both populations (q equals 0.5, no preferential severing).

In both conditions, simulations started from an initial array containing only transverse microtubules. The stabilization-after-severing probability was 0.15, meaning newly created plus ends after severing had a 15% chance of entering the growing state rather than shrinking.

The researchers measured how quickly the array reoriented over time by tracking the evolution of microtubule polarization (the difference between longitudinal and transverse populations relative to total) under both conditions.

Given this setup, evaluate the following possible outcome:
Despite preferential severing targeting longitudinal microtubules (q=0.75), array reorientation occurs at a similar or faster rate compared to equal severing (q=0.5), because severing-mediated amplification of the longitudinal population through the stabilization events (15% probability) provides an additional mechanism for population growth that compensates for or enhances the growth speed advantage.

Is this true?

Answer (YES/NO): YES